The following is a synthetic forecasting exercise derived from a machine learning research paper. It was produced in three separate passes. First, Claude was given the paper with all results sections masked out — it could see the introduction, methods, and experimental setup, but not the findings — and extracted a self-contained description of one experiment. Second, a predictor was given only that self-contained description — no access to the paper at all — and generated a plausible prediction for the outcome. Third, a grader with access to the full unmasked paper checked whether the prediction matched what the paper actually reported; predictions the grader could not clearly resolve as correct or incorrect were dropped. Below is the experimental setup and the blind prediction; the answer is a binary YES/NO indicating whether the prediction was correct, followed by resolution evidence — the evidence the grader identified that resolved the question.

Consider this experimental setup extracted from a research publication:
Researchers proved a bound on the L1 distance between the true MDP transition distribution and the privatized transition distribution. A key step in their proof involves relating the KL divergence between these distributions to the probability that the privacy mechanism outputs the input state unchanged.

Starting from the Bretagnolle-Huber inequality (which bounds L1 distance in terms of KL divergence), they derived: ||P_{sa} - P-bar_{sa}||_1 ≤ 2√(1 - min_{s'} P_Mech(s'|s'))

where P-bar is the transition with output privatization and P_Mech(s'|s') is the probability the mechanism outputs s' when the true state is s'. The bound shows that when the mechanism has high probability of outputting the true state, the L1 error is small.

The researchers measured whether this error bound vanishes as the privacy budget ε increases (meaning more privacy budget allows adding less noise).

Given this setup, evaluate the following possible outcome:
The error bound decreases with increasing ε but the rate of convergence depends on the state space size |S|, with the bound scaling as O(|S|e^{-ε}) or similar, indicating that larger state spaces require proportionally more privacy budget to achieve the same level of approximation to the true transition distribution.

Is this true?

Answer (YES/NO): NO